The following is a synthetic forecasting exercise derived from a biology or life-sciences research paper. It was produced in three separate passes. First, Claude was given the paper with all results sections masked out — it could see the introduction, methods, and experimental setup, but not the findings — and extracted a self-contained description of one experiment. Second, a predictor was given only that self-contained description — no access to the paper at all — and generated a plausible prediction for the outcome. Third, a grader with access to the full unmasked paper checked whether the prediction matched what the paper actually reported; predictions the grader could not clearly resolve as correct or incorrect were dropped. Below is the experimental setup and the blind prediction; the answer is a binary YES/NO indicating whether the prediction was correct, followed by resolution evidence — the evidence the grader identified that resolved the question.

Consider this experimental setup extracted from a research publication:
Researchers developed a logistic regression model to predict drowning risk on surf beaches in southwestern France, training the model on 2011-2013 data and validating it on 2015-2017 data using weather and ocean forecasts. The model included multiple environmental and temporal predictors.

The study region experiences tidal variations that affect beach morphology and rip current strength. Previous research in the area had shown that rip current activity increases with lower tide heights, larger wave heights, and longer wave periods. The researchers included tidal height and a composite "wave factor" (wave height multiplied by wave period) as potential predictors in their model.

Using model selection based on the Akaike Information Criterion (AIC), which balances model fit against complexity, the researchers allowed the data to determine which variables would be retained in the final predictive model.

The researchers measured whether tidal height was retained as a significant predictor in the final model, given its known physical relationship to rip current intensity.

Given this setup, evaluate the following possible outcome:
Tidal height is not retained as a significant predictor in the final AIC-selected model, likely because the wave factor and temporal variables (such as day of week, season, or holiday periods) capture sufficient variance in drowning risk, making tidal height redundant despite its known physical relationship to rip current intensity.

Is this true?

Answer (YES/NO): NO